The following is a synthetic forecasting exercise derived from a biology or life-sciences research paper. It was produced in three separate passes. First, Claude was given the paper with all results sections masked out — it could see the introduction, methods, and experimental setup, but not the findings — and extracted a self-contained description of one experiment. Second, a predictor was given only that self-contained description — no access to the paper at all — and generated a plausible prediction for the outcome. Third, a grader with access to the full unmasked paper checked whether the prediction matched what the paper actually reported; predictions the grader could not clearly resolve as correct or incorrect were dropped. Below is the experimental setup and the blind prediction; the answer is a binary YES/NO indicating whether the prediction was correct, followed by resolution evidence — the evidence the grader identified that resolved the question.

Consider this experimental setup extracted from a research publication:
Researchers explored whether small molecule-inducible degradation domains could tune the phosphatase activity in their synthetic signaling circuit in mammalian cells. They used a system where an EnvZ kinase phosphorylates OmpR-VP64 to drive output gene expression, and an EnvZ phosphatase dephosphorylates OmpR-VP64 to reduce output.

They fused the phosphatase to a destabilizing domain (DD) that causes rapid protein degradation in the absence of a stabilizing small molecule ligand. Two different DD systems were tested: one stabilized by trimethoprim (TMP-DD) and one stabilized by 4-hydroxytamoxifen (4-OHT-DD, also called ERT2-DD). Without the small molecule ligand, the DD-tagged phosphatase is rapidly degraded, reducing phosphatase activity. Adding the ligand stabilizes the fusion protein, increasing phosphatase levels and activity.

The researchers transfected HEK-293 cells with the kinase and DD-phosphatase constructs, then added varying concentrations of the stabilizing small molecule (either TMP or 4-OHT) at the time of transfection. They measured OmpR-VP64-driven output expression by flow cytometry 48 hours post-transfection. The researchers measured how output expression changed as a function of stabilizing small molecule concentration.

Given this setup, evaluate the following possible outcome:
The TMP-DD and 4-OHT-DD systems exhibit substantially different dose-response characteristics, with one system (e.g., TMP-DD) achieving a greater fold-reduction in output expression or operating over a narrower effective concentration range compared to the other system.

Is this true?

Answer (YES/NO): NO